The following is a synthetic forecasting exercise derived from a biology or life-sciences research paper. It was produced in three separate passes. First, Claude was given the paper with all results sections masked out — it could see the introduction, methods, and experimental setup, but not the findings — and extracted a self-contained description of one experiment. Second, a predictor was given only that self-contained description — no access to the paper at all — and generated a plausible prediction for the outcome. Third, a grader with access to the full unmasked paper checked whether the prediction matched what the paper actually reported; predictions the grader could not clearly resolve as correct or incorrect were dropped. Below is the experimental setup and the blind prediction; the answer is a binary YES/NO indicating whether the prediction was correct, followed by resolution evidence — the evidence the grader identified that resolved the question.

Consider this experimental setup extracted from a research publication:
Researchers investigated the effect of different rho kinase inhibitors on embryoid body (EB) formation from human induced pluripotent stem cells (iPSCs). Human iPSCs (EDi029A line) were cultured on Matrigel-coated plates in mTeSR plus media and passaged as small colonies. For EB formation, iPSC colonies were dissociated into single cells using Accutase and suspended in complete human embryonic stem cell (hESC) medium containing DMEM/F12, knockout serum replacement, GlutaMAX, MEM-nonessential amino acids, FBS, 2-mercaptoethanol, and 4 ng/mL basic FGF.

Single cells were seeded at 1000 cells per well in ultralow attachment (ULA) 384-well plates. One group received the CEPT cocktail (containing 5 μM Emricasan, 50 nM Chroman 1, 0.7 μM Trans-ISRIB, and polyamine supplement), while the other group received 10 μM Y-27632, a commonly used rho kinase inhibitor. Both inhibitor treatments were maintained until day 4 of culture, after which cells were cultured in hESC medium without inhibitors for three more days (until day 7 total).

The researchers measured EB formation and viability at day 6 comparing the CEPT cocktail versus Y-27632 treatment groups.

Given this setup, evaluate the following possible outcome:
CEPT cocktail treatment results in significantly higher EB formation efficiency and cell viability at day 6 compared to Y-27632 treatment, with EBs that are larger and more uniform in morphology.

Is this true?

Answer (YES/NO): YES